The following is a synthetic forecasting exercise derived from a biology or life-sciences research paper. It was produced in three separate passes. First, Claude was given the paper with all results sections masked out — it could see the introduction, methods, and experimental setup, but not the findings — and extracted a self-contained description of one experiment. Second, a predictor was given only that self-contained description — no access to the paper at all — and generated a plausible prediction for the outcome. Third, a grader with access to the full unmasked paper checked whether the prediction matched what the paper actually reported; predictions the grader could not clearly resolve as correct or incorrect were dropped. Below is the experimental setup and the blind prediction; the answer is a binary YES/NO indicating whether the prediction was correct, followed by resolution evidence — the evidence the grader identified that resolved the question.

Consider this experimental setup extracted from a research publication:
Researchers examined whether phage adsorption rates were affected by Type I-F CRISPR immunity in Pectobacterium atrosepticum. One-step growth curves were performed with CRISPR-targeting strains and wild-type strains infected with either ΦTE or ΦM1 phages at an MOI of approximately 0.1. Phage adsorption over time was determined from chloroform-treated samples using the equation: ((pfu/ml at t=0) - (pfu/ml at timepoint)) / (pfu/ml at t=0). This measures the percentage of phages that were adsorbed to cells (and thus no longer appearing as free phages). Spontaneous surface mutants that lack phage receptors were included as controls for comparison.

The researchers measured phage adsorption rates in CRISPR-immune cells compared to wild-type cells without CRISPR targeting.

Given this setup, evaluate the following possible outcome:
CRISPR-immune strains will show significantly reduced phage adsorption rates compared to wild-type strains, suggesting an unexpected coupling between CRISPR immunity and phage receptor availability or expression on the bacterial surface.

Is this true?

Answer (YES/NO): NO